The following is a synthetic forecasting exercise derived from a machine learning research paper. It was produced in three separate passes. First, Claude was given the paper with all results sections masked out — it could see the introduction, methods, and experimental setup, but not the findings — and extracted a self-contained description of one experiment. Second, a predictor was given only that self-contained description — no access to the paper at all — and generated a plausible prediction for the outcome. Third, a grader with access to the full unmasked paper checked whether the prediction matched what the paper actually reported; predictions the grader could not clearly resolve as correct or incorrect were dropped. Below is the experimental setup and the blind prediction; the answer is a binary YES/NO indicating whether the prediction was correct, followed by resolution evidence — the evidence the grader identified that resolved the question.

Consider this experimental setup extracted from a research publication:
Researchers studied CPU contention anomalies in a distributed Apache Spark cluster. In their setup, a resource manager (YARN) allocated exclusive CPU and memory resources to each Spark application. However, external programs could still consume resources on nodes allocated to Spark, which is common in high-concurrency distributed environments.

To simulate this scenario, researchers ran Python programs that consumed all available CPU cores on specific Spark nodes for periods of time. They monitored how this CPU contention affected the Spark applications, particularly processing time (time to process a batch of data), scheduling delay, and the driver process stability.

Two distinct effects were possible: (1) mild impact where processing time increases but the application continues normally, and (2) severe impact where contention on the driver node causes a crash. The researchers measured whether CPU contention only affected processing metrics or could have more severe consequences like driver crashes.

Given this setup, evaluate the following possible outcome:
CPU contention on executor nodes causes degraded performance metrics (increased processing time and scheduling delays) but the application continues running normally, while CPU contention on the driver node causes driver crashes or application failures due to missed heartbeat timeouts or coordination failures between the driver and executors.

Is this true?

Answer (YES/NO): NO